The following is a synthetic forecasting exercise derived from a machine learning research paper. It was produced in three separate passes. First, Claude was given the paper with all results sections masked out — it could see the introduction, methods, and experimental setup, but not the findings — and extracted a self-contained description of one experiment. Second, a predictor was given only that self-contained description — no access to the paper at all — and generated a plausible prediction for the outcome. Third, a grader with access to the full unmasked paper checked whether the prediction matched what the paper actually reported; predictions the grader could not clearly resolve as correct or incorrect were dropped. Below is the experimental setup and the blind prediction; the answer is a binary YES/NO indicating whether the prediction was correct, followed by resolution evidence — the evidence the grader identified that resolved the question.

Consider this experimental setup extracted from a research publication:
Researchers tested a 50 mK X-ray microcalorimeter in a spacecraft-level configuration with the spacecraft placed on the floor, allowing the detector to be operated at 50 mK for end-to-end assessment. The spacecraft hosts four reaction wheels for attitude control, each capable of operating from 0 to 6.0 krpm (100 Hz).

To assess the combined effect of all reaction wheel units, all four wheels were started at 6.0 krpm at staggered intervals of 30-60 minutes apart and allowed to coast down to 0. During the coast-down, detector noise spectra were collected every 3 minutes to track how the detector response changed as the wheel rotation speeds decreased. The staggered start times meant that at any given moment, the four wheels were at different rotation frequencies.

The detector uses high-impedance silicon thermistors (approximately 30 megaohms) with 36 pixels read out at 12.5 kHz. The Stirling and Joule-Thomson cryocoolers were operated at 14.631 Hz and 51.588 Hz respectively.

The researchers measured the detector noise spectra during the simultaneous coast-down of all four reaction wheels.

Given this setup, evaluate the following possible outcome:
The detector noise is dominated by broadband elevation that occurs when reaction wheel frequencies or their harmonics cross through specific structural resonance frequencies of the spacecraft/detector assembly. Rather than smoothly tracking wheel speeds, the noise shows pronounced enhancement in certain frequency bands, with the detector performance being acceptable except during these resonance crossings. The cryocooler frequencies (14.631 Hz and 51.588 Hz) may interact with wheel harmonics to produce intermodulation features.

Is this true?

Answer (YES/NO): NO